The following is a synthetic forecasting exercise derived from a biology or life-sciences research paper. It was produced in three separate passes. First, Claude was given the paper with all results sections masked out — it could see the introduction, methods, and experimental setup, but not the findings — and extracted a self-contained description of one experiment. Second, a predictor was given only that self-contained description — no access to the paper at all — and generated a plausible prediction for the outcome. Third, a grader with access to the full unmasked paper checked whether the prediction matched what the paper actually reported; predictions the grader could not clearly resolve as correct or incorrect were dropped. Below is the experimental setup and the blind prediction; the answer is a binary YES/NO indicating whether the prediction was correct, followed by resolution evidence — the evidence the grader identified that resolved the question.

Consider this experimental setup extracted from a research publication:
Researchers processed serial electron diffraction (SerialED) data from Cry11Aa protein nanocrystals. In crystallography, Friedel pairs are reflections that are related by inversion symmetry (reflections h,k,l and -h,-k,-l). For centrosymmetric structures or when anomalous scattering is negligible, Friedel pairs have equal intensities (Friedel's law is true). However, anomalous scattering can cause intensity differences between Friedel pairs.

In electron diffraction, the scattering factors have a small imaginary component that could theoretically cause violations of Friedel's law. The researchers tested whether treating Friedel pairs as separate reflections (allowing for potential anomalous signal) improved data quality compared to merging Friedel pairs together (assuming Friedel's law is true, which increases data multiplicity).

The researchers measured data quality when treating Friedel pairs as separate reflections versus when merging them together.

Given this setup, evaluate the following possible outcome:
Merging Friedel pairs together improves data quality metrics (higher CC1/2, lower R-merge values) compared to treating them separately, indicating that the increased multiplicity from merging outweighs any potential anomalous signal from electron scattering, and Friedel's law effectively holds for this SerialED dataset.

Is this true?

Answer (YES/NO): YES